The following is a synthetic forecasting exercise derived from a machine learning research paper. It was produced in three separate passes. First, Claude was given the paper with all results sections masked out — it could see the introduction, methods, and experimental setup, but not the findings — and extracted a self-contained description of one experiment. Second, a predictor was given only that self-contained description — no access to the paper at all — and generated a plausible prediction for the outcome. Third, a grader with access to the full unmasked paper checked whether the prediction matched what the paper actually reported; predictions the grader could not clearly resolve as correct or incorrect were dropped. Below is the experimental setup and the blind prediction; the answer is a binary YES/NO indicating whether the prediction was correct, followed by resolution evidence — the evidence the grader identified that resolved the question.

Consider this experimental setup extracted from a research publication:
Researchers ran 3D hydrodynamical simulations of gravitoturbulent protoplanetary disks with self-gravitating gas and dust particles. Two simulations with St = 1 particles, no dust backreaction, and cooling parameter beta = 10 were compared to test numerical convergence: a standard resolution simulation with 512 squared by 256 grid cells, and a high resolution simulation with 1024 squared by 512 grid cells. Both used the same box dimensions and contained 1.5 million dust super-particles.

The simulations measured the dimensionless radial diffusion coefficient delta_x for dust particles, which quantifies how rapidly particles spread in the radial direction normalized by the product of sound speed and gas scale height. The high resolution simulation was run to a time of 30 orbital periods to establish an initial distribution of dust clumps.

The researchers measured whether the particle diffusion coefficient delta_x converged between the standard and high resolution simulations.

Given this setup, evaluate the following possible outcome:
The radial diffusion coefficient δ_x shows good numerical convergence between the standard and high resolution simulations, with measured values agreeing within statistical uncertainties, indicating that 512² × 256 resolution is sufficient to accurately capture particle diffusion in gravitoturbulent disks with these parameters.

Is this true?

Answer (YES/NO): NO